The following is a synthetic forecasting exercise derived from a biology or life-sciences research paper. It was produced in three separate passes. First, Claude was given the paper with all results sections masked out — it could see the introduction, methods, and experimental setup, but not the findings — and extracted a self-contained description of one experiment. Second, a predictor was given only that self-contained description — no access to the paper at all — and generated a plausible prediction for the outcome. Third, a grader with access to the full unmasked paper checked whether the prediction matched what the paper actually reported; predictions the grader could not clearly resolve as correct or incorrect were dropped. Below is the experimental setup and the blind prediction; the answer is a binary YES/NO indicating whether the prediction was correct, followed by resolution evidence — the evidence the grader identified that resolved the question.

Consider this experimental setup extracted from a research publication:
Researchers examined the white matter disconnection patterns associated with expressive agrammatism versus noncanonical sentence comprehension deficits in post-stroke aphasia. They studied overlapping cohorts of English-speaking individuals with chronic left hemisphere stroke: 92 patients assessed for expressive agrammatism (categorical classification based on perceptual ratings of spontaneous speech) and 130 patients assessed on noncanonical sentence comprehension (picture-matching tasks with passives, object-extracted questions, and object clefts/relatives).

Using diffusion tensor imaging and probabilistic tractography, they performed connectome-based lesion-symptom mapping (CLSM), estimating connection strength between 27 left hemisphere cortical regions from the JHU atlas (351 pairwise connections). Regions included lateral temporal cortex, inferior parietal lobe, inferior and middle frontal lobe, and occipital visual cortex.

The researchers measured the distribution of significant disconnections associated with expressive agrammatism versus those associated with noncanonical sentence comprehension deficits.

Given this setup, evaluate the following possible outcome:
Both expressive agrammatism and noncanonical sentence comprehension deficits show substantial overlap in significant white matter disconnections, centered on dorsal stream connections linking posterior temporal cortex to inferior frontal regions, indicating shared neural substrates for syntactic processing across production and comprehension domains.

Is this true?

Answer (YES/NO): NO